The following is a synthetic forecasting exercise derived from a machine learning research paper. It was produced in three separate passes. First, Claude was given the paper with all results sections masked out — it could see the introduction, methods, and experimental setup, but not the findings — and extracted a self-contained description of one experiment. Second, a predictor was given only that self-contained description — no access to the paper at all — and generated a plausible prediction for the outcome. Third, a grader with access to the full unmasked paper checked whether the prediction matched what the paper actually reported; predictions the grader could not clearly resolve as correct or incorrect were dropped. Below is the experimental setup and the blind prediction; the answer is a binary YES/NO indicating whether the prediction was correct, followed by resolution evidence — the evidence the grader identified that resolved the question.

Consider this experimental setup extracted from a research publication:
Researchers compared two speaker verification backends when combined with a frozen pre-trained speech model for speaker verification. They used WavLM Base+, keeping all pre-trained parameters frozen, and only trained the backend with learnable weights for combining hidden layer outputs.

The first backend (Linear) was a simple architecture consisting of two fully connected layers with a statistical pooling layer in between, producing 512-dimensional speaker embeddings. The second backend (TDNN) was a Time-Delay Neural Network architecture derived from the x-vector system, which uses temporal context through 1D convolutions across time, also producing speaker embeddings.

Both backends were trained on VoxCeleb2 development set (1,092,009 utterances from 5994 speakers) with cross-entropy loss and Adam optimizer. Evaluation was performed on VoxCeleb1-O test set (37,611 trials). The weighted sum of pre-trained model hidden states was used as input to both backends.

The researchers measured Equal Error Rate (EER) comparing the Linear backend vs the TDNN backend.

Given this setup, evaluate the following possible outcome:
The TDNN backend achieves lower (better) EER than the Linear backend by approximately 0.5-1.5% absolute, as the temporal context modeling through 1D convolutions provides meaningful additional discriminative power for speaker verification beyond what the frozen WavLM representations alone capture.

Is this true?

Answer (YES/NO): NO